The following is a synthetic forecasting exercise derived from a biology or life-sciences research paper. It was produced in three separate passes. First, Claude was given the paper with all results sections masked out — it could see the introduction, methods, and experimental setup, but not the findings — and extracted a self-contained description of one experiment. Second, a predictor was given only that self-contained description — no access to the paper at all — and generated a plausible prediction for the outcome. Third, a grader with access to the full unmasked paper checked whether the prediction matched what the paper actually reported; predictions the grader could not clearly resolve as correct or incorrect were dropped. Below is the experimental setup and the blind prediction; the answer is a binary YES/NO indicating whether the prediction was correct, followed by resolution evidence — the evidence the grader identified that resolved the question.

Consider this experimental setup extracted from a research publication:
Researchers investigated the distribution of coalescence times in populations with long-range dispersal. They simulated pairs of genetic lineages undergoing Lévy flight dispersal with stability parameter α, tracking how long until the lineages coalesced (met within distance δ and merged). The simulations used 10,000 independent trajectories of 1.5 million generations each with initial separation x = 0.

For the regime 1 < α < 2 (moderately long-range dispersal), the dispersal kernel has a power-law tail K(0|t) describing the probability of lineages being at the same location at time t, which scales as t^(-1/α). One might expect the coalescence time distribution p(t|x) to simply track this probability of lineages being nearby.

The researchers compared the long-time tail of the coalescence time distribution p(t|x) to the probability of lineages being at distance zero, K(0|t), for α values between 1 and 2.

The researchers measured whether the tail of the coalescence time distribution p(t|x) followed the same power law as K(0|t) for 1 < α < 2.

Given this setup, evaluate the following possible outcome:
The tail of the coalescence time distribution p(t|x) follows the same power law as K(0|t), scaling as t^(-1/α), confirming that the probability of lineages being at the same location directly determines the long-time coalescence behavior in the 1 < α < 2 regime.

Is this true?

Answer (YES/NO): NO